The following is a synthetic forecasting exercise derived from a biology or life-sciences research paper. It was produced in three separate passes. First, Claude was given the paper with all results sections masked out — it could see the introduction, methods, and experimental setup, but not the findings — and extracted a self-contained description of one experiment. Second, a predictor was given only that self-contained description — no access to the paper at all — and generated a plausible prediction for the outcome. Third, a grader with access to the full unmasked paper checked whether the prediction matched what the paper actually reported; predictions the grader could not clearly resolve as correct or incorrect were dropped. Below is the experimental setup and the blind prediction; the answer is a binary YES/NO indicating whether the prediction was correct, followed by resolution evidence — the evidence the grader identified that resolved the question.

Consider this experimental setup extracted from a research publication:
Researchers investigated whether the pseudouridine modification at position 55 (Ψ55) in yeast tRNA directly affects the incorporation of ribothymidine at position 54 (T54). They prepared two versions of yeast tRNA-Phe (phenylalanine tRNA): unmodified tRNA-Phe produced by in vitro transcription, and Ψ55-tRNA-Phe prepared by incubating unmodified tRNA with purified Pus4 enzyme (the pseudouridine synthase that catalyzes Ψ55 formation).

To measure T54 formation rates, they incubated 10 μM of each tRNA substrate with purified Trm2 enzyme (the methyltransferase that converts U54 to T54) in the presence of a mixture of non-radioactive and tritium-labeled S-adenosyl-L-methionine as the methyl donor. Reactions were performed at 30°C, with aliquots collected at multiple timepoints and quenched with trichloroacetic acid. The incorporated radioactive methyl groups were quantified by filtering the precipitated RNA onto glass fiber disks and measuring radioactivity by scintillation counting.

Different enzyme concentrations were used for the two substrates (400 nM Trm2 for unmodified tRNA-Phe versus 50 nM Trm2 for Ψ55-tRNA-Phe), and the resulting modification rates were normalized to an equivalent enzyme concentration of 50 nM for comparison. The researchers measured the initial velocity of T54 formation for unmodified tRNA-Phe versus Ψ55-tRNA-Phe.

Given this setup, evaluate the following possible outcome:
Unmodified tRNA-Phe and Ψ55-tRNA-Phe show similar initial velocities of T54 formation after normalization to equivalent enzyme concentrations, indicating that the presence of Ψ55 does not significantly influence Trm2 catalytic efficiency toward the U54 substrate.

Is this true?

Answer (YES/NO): NO